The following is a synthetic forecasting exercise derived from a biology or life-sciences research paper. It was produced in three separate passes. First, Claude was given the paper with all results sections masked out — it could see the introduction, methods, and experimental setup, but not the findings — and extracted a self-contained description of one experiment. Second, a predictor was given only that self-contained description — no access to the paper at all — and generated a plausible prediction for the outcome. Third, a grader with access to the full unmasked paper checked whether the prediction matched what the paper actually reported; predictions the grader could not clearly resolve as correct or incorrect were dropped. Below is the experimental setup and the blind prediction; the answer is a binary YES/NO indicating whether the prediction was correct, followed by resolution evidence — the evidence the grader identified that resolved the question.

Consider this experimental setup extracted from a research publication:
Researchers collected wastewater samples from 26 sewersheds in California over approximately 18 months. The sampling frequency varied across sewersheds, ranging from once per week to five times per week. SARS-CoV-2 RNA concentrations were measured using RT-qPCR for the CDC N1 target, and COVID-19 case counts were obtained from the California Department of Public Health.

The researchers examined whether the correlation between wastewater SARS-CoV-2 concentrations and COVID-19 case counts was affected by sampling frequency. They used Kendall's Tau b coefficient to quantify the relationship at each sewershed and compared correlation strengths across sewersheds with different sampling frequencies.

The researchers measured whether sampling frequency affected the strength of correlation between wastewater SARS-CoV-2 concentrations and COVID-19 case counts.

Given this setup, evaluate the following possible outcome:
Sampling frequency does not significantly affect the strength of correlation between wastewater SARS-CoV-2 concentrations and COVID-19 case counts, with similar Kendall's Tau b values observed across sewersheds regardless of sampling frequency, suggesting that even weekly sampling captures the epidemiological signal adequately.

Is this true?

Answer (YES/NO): NO